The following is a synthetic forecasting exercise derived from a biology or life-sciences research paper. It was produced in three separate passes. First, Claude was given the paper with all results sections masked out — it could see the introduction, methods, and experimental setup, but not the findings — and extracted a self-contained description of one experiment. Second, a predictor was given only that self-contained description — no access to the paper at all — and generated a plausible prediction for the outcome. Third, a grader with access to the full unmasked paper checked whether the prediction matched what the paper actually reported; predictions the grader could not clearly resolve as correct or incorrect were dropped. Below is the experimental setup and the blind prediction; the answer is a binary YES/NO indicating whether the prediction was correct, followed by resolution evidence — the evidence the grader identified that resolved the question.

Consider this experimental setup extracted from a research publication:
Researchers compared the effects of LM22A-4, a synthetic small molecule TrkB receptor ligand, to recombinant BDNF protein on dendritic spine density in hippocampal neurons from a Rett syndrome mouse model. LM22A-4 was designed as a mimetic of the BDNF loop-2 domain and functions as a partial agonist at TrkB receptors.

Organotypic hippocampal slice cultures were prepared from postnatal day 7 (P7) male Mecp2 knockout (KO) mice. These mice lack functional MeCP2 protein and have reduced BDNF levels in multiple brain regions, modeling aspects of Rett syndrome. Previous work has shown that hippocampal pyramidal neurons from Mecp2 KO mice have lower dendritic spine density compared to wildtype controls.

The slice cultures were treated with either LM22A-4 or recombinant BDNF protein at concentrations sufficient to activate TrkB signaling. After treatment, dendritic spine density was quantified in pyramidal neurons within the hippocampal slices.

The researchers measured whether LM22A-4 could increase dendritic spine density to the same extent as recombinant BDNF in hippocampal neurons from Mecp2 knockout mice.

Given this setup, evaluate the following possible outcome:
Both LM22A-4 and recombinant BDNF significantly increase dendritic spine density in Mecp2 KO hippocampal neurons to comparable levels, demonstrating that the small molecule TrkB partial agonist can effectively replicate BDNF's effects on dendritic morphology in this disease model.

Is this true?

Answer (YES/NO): YES